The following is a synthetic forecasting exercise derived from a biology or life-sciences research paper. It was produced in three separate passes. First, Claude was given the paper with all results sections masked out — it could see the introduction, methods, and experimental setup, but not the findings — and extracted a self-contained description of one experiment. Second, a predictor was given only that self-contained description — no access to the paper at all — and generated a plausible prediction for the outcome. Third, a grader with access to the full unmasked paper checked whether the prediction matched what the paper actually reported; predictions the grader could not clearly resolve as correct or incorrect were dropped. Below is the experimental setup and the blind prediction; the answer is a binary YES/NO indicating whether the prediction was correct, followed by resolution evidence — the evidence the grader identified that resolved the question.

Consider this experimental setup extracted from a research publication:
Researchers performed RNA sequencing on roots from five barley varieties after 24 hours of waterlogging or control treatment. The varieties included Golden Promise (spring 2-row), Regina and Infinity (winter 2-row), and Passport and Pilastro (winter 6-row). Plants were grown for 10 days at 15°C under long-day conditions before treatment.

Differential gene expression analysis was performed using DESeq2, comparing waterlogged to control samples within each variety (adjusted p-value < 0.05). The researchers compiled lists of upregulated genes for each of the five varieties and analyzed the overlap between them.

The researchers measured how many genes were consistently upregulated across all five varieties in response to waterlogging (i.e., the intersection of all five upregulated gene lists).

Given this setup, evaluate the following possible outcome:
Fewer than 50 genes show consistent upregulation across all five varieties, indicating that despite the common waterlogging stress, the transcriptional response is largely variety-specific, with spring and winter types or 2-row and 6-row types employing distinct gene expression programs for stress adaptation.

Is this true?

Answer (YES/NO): NO